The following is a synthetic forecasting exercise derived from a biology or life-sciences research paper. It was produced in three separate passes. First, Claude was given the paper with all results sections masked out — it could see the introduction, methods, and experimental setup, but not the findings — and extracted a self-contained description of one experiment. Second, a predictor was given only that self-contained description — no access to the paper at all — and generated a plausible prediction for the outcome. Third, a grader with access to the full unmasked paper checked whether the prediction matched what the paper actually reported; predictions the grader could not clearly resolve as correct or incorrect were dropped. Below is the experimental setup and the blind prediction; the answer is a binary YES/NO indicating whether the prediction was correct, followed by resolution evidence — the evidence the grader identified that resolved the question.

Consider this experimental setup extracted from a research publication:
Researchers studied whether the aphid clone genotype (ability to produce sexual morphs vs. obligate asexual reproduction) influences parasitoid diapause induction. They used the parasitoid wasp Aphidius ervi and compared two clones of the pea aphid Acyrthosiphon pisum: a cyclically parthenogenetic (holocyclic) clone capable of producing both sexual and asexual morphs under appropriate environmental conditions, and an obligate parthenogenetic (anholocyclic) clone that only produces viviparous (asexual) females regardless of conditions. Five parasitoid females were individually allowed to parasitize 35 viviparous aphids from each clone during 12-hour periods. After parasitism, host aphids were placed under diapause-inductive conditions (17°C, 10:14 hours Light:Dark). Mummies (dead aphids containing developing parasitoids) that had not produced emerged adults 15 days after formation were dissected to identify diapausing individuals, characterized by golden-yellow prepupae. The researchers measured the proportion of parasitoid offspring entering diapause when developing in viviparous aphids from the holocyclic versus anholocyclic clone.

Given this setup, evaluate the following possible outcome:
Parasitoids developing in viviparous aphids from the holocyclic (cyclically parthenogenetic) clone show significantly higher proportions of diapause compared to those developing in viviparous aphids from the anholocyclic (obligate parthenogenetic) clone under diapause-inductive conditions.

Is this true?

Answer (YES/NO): NO